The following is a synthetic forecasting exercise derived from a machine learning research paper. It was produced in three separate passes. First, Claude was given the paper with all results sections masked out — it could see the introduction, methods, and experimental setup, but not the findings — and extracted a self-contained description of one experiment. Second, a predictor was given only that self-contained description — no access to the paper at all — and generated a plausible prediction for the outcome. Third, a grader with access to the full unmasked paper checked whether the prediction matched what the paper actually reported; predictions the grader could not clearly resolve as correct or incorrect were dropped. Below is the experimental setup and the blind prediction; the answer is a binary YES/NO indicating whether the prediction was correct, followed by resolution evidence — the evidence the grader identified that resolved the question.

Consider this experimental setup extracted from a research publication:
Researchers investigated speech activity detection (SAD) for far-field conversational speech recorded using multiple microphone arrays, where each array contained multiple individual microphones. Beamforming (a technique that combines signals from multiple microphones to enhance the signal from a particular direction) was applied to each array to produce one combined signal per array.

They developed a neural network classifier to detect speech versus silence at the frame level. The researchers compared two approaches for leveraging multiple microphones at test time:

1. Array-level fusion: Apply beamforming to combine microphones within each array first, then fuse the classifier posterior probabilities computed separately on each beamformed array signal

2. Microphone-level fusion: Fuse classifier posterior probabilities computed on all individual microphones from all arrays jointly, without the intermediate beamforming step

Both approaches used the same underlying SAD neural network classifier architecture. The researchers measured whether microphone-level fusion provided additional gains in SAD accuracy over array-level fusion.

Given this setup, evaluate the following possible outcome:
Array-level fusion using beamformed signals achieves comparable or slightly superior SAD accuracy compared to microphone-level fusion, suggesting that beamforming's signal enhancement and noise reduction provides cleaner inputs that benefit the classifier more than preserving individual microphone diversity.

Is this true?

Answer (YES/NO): YES